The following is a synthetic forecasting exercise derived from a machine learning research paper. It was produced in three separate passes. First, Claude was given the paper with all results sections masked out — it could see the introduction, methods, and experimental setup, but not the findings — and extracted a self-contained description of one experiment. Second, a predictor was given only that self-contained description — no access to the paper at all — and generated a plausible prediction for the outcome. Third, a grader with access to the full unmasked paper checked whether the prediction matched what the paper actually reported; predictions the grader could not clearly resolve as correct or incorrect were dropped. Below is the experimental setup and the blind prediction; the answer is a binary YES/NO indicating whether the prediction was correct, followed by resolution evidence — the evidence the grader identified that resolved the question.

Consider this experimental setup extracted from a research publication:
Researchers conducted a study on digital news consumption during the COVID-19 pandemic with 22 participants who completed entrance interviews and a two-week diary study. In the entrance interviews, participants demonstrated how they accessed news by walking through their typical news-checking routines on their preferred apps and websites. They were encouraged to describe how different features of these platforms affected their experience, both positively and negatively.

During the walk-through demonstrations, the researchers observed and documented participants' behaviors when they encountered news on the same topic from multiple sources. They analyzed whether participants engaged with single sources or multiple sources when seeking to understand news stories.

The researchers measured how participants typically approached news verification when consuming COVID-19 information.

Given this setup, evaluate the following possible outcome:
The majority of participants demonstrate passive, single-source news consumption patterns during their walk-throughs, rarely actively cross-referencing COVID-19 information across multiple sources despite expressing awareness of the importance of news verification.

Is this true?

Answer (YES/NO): NO